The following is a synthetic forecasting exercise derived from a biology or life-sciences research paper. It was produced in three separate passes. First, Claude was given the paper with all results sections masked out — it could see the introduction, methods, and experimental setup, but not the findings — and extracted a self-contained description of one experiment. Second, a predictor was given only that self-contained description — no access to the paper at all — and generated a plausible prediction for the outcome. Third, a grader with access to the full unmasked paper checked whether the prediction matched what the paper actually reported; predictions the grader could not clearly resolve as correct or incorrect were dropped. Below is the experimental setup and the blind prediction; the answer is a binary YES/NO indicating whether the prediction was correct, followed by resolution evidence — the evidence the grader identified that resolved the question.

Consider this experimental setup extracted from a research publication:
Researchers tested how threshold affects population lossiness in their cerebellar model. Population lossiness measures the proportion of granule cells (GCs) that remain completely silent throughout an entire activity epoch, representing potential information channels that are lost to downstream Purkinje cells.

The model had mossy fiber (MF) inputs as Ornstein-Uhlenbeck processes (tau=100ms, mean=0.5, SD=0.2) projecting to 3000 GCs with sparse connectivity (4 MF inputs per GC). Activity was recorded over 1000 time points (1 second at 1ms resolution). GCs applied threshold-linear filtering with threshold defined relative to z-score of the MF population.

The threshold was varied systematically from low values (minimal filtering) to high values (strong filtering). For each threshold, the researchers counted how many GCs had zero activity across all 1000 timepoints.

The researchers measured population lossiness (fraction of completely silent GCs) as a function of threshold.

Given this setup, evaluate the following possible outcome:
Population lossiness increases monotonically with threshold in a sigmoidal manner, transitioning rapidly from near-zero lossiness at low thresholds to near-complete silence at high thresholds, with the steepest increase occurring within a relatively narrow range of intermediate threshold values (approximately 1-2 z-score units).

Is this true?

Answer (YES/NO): NO